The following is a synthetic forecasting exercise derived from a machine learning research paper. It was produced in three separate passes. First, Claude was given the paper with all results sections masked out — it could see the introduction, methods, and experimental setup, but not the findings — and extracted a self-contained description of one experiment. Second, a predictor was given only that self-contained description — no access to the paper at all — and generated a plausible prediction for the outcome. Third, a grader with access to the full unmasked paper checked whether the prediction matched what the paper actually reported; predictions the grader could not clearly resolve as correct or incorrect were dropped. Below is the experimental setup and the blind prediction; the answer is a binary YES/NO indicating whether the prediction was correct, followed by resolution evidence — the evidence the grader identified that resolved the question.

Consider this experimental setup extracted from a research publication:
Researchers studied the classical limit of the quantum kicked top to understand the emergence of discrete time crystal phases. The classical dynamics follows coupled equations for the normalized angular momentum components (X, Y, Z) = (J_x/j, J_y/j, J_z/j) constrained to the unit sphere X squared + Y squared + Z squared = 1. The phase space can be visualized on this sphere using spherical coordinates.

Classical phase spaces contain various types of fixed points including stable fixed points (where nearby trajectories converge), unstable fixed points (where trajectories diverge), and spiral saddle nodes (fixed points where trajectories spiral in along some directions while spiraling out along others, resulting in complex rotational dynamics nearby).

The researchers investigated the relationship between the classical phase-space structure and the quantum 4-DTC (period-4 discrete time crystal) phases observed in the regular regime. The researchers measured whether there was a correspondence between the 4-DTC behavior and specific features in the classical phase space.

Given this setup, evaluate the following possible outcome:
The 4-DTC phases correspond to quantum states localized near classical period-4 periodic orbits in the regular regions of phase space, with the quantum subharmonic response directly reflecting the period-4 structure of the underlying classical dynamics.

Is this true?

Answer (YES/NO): NO